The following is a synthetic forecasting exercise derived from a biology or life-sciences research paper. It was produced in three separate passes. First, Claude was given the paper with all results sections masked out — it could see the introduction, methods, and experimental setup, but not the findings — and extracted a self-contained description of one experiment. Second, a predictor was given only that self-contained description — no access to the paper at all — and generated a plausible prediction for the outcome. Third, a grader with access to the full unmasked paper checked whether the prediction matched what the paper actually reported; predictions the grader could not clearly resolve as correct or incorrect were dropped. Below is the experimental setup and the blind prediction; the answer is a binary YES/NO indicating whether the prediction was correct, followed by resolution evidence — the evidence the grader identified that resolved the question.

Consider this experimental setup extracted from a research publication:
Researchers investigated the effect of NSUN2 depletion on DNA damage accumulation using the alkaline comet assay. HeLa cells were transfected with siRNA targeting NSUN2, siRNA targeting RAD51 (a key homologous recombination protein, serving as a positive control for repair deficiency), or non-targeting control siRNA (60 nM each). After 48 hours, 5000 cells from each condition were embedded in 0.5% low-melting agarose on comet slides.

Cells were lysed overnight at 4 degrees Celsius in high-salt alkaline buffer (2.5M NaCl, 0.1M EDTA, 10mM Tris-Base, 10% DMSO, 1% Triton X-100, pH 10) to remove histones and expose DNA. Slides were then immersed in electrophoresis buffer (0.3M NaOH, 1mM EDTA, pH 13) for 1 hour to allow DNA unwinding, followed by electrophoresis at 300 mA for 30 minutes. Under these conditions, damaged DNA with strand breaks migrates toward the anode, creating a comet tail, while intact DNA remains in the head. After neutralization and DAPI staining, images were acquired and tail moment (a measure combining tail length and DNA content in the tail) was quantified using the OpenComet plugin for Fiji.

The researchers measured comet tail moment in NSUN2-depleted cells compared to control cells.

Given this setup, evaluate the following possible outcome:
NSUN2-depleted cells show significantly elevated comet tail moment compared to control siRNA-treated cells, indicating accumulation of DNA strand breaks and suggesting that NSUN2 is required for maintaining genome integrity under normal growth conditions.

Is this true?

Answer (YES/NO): NO